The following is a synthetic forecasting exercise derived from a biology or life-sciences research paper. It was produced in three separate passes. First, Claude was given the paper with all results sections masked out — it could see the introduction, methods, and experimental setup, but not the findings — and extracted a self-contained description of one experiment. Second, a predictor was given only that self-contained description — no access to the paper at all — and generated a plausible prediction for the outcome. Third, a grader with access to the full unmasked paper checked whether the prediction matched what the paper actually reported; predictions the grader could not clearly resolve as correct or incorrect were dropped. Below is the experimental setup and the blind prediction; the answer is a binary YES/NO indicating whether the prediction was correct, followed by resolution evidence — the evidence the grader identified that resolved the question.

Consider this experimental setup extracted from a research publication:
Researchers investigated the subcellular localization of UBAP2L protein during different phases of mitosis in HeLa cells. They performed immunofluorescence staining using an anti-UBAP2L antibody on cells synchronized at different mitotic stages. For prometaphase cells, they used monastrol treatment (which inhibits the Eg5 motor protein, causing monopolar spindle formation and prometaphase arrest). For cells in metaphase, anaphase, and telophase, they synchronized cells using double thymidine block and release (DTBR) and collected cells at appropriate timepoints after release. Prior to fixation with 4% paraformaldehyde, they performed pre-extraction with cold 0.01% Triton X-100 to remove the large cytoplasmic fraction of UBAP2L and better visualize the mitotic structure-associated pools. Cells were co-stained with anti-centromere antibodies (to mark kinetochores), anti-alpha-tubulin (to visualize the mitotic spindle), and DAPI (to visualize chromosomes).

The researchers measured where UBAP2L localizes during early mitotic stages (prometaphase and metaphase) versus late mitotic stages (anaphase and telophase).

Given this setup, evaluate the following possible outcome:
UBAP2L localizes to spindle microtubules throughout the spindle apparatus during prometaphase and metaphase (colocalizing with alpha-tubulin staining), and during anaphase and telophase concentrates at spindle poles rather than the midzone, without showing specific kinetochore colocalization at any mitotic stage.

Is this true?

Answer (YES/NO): NO